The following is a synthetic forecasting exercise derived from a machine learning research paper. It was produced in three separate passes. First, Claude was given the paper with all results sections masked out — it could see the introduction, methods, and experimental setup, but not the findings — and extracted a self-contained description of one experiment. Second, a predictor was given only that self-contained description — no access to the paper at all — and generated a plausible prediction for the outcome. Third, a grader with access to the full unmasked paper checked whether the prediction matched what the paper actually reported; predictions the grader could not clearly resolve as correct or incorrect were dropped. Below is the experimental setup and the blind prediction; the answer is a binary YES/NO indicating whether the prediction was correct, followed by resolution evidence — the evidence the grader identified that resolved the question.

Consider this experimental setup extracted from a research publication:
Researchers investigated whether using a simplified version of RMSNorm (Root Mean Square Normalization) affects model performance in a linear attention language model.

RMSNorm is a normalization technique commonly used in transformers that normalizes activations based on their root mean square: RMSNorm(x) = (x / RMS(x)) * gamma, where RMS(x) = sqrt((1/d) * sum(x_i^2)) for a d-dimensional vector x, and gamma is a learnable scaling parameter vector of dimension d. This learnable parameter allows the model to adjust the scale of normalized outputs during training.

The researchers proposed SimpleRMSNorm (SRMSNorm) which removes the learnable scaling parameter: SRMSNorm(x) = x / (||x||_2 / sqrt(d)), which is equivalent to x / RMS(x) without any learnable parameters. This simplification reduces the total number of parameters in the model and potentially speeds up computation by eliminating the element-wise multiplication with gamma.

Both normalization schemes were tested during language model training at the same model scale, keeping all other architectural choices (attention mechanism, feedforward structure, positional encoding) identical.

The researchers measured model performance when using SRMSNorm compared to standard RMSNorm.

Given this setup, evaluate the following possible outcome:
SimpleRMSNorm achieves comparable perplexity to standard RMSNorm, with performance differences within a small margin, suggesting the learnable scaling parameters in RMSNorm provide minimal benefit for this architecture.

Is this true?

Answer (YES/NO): YES